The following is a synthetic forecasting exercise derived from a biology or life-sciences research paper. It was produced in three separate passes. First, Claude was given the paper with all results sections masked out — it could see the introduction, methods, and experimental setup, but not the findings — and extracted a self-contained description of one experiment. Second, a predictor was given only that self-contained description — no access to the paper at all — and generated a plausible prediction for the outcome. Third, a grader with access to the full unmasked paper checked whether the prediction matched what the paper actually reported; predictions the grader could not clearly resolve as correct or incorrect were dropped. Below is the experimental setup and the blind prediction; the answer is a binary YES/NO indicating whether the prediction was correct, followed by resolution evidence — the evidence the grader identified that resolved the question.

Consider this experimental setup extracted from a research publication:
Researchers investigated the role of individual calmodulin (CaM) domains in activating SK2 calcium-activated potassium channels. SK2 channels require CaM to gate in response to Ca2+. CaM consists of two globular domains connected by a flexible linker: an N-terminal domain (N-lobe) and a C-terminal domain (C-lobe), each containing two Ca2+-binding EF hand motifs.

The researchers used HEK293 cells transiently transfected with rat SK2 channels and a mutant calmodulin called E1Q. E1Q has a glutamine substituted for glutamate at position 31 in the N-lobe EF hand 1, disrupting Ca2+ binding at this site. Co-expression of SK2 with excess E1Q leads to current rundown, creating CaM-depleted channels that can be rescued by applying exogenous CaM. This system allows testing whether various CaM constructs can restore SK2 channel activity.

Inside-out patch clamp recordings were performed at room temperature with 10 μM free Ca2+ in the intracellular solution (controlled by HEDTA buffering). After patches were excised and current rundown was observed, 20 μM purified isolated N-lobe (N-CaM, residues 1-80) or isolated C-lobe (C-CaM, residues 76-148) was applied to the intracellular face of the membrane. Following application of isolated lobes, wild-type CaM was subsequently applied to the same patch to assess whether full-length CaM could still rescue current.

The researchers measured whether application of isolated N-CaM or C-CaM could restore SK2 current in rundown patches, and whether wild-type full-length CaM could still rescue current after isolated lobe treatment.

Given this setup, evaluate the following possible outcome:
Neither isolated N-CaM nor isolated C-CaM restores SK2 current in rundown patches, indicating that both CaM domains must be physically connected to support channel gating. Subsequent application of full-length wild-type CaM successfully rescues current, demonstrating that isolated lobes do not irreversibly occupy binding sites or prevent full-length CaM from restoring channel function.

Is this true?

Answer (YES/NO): YES